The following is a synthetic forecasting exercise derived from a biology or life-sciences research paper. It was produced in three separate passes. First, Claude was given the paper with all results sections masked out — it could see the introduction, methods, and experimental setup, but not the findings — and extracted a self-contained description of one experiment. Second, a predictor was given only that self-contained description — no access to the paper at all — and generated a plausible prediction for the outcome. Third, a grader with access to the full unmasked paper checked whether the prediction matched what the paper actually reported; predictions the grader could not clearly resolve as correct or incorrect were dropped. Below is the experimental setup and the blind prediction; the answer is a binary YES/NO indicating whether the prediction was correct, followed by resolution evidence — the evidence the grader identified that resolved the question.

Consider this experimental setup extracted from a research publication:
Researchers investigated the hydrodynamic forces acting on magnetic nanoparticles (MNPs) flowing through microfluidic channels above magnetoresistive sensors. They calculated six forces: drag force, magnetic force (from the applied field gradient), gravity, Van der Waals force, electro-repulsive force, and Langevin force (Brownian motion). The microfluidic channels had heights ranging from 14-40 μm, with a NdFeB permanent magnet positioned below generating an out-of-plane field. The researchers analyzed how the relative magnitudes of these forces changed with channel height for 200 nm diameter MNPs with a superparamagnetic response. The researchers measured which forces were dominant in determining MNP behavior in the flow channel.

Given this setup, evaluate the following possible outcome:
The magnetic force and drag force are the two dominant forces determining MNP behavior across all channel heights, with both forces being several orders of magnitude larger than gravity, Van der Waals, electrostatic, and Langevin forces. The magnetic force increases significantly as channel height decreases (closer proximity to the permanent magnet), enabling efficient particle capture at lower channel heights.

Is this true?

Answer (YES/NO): NO